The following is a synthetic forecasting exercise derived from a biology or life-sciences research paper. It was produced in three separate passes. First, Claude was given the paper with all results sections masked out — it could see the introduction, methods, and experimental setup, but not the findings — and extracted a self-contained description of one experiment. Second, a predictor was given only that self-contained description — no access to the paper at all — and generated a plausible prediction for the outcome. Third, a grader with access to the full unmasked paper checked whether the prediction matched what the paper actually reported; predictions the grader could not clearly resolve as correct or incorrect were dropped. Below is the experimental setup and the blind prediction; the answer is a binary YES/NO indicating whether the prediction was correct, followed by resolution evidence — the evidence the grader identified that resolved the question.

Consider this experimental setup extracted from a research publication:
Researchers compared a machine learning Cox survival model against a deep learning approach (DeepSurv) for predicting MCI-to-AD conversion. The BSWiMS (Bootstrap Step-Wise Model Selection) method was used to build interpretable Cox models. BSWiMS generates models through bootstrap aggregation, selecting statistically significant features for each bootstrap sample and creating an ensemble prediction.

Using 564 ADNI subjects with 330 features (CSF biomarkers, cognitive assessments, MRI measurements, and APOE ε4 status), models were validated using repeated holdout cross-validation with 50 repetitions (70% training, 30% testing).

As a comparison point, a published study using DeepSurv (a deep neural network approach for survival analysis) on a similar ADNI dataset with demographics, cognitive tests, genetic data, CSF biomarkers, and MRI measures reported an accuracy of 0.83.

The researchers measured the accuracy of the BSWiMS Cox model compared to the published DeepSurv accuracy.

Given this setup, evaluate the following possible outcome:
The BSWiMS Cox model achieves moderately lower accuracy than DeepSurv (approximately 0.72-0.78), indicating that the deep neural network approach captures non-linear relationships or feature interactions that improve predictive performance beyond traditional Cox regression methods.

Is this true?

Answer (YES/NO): NO